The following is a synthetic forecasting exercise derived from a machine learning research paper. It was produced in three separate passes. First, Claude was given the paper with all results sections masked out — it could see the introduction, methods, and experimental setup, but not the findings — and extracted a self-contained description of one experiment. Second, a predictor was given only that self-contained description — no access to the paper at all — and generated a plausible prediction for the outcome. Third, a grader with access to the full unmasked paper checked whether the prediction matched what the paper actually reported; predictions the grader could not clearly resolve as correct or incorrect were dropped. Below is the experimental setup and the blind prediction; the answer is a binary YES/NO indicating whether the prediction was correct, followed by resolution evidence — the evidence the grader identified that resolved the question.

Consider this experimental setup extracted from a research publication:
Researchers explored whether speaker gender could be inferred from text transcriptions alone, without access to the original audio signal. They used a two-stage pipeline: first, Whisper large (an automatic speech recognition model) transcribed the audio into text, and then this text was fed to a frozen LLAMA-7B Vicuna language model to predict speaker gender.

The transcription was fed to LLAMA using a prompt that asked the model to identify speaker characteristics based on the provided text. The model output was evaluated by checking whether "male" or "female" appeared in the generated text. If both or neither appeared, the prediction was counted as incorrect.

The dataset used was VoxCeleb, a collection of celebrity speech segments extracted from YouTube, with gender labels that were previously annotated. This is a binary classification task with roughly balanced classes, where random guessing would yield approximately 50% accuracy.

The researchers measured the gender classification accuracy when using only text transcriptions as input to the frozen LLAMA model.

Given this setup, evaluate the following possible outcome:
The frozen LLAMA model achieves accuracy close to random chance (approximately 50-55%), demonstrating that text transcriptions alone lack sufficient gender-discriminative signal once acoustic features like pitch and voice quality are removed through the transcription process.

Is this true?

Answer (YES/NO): NO